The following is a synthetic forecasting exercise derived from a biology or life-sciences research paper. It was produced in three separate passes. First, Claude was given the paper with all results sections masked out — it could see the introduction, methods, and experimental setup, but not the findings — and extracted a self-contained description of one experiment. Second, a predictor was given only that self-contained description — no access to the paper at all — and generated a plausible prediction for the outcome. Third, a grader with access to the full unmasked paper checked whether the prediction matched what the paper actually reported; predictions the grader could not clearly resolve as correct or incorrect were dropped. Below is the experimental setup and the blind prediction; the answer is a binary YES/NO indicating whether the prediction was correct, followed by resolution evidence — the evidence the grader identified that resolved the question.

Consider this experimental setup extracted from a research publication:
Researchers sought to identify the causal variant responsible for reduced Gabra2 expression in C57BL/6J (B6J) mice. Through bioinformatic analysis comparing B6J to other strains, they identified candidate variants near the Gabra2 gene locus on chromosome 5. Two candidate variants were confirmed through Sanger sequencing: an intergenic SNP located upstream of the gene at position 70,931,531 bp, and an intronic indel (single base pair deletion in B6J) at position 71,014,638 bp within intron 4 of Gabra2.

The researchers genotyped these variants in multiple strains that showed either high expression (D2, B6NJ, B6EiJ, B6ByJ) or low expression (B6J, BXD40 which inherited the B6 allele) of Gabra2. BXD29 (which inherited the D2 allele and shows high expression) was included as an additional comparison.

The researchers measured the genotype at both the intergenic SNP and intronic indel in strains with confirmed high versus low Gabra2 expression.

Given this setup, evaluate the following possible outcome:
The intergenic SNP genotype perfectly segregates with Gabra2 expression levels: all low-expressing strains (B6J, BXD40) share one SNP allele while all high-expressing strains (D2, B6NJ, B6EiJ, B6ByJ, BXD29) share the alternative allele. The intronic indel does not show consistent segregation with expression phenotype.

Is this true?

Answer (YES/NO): NO